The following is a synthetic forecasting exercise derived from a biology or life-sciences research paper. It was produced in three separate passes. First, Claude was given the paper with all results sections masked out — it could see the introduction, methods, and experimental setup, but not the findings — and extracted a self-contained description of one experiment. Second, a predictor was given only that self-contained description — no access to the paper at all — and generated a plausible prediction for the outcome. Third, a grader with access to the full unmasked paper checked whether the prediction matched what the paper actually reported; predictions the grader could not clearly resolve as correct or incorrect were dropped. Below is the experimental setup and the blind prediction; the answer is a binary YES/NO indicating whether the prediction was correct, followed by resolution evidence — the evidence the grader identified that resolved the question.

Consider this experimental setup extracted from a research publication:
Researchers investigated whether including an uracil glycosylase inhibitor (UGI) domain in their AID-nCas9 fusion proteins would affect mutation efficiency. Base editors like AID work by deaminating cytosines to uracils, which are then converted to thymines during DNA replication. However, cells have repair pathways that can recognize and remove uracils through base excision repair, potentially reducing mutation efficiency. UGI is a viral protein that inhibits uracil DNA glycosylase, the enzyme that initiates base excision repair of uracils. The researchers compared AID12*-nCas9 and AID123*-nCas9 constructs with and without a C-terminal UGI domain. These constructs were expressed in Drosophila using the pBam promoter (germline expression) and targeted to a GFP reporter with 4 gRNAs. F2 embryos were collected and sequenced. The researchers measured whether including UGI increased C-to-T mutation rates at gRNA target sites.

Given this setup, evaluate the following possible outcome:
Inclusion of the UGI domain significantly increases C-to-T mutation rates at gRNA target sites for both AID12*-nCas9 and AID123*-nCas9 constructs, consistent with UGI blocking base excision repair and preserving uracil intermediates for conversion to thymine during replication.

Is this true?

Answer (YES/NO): NO